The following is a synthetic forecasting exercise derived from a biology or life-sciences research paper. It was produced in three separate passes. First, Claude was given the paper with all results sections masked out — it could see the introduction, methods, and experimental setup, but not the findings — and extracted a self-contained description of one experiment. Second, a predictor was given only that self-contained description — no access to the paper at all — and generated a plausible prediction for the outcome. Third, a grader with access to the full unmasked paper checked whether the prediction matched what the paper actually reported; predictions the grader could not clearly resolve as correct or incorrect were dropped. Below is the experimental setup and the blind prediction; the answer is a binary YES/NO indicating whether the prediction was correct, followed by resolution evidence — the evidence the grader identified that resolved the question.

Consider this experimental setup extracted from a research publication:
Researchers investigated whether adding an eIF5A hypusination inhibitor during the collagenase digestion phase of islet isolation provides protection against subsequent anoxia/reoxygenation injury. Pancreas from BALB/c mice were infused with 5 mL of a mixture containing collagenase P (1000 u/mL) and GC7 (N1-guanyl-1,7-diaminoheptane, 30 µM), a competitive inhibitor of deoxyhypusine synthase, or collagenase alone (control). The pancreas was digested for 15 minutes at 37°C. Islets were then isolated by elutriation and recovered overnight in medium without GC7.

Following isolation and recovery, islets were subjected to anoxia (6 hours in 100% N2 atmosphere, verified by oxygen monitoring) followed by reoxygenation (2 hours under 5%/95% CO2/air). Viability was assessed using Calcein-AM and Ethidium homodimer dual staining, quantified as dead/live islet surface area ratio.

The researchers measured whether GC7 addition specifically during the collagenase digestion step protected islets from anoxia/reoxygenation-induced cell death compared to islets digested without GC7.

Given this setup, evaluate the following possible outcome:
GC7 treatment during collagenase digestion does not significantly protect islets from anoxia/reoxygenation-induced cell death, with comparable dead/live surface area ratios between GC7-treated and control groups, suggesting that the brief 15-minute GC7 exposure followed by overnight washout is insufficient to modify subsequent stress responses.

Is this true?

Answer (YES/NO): NO